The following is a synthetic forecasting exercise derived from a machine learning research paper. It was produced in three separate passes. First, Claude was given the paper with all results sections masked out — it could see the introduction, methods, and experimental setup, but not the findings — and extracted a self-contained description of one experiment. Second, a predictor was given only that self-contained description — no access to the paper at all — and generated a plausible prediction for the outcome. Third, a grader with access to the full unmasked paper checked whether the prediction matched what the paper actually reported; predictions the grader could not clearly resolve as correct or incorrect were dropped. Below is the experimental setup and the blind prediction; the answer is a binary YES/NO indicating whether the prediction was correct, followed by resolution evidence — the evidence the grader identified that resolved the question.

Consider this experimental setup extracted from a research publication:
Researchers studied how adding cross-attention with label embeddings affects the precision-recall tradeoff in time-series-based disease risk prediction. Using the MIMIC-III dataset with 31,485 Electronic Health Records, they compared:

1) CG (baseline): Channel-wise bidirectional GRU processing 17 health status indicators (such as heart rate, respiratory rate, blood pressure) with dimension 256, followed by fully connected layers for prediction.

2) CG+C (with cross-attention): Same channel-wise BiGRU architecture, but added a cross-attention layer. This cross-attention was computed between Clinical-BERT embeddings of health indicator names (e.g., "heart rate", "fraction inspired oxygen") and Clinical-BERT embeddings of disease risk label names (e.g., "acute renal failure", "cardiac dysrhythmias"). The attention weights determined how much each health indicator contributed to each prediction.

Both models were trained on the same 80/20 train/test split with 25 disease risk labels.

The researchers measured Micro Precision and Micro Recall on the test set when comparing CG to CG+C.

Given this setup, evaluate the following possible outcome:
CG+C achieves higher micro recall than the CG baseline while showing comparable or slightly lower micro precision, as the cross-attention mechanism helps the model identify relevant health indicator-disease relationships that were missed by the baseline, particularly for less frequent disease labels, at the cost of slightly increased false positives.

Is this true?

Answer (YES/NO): NO